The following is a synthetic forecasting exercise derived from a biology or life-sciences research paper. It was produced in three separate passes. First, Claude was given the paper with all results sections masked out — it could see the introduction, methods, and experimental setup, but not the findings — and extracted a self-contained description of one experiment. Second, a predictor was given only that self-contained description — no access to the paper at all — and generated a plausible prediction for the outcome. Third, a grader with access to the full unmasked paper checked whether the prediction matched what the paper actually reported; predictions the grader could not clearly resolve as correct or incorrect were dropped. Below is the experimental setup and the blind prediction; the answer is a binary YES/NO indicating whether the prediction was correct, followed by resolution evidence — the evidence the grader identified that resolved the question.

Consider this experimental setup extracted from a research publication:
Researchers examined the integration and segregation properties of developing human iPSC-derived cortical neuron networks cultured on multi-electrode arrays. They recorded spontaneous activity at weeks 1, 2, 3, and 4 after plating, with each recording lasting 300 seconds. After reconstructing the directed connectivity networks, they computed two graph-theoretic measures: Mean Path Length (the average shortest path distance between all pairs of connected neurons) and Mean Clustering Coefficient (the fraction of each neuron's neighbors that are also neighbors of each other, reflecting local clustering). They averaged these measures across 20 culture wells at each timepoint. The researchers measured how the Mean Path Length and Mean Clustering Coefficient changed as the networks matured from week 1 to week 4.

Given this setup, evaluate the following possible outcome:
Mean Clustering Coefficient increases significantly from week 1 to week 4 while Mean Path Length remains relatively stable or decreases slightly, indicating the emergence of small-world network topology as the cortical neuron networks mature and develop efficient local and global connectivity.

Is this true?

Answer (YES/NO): NO